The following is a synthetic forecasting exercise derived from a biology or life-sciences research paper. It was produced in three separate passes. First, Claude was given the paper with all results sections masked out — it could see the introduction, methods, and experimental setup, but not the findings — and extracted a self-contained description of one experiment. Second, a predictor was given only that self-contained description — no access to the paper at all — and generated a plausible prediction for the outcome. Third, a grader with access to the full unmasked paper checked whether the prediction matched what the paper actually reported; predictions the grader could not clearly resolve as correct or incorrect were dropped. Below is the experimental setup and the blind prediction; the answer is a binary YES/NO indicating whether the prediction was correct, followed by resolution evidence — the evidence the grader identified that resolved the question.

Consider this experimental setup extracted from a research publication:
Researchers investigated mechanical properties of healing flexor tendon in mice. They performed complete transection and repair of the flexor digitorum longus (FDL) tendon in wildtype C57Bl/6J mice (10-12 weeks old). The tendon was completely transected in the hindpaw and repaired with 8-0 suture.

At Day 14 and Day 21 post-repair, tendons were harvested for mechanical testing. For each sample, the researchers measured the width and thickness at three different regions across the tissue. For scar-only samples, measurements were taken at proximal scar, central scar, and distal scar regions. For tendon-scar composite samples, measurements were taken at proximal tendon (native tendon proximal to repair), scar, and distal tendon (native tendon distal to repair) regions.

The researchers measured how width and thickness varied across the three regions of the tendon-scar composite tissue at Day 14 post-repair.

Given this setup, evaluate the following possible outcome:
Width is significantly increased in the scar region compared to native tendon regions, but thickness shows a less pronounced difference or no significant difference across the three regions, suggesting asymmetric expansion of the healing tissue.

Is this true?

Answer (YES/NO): NO